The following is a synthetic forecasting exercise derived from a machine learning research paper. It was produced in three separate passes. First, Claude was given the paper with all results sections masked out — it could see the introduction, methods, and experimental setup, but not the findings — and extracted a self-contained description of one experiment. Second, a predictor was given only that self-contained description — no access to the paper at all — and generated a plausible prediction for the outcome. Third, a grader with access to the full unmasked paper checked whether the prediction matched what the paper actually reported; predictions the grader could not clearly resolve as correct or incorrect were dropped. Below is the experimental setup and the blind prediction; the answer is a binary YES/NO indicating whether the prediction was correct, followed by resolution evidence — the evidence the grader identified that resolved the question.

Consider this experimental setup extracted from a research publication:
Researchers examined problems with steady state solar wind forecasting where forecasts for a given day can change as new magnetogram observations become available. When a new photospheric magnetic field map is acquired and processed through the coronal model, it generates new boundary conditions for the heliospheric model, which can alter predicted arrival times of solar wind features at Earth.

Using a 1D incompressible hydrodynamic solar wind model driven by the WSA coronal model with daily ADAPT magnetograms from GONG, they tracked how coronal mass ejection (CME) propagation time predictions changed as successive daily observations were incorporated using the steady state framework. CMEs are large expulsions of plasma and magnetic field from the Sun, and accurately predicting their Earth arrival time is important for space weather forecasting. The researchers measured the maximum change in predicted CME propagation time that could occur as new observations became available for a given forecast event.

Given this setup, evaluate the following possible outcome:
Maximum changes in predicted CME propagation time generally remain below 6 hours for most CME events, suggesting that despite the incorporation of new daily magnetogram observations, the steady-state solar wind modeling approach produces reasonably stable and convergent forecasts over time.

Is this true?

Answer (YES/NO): NO